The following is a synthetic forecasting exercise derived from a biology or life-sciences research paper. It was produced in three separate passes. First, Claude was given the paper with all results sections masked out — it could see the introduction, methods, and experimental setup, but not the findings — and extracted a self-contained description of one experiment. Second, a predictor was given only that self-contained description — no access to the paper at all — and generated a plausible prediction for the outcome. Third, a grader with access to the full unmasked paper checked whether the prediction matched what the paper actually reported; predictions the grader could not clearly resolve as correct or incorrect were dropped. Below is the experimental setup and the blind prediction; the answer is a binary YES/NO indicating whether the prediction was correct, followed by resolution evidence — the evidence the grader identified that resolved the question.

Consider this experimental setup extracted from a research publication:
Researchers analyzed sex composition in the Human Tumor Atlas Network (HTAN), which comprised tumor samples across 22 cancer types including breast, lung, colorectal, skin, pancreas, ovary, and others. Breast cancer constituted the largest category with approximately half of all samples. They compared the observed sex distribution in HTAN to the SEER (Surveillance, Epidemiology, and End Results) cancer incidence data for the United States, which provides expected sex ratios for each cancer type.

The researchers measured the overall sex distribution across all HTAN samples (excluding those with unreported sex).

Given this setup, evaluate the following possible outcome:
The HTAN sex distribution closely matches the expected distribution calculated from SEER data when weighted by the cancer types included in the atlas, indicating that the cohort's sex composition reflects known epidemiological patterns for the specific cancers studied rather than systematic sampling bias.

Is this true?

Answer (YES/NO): NO